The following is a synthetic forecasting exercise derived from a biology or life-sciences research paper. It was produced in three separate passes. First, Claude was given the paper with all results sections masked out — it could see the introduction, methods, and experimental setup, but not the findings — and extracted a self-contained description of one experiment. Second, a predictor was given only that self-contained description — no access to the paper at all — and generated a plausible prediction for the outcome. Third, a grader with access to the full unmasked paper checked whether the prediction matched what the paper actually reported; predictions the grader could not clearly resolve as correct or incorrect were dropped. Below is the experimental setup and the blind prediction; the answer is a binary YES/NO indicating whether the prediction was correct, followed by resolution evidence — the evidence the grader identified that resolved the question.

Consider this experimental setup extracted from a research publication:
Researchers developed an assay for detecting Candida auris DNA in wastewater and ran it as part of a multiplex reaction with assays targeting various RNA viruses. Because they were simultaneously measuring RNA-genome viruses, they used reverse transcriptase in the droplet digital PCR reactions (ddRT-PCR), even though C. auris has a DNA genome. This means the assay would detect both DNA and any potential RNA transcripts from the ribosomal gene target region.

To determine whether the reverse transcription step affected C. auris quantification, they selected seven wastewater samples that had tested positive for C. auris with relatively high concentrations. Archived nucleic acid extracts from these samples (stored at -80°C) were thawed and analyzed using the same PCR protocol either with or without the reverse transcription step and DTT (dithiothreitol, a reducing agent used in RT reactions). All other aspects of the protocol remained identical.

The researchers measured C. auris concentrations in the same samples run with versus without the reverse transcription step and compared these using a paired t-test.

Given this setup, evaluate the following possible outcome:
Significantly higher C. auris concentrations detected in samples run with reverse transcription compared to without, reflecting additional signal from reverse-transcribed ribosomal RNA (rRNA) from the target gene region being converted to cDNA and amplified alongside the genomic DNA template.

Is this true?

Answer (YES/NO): NO